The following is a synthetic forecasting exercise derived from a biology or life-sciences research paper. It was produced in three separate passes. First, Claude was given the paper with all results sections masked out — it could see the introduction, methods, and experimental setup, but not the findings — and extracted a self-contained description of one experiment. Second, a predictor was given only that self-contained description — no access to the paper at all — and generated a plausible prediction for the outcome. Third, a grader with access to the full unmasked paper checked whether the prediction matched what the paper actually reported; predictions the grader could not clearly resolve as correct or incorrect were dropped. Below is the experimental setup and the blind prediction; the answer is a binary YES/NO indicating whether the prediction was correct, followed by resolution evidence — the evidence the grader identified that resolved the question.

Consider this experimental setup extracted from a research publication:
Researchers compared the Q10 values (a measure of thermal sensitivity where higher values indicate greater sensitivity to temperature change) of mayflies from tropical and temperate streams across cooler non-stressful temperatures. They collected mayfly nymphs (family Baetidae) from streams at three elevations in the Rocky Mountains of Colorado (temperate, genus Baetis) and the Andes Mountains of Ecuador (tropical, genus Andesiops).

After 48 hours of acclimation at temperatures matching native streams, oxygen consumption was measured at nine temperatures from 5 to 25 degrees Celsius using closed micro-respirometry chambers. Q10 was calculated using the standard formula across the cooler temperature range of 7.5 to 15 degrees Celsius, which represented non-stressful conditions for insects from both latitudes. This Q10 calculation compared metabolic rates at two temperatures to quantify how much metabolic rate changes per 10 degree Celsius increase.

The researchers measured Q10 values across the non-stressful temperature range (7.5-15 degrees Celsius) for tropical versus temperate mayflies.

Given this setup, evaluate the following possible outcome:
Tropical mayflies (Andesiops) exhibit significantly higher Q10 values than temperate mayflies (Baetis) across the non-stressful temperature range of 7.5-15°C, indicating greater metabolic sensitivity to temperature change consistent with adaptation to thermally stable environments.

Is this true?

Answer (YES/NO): YES